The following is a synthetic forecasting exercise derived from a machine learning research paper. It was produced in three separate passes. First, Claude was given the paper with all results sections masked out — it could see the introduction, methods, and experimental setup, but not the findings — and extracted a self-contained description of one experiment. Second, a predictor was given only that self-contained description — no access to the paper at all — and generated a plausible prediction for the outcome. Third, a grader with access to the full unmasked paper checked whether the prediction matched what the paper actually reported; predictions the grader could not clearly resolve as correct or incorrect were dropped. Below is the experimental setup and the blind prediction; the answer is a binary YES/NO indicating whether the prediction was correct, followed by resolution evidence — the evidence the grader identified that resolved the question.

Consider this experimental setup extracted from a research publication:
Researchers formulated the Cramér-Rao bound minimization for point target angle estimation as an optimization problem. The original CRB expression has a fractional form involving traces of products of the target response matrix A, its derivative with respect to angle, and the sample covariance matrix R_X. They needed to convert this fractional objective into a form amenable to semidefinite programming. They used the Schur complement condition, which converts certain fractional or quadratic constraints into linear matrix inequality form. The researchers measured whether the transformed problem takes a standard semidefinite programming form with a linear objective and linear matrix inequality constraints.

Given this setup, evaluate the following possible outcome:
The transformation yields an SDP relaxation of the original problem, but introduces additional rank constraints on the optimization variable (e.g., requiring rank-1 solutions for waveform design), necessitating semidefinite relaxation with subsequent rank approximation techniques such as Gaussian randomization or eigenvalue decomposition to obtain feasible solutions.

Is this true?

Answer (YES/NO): NO